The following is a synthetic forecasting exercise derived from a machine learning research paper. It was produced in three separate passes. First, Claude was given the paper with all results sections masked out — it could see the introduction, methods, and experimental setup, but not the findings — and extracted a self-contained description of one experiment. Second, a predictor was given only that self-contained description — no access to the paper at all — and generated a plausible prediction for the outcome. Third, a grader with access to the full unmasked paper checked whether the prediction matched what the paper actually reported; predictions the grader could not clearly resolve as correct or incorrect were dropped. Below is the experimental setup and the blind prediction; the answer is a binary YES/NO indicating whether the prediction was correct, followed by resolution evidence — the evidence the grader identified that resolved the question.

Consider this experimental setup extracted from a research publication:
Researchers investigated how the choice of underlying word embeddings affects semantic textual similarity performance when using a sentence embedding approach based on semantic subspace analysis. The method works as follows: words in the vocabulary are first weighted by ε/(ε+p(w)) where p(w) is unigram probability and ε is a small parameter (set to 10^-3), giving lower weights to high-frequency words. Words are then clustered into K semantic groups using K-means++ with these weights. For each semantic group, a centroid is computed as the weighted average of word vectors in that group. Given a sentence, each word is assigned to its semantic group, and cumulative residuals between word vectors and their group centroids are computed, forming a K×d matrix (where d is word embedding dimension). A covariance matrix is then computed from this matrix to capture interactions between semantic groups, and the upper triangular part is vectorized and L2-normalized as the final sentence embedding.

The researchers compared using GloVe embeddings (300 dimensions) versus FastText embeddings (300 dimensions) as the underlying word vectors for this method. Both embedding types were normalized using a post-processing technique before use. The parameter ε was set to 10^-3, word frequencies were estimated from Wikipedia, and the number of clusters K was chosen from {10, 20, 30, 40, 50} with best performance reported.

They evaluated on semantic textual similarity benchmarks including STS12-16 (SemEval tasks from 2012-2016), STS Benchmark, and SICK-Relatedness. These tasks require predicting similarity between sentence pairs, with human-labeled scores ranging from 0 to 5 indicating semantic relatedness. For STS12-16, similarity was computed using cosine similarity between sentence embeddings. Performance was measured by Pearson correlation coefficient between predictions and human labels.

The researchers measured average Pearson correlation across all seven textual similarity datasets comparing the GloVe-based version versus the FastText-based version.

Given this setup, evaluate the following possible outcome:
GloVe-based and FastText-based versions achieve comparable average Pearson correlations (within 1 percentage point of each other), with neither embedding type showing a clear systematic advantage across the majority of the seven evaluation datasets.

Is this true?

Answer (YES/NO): NO